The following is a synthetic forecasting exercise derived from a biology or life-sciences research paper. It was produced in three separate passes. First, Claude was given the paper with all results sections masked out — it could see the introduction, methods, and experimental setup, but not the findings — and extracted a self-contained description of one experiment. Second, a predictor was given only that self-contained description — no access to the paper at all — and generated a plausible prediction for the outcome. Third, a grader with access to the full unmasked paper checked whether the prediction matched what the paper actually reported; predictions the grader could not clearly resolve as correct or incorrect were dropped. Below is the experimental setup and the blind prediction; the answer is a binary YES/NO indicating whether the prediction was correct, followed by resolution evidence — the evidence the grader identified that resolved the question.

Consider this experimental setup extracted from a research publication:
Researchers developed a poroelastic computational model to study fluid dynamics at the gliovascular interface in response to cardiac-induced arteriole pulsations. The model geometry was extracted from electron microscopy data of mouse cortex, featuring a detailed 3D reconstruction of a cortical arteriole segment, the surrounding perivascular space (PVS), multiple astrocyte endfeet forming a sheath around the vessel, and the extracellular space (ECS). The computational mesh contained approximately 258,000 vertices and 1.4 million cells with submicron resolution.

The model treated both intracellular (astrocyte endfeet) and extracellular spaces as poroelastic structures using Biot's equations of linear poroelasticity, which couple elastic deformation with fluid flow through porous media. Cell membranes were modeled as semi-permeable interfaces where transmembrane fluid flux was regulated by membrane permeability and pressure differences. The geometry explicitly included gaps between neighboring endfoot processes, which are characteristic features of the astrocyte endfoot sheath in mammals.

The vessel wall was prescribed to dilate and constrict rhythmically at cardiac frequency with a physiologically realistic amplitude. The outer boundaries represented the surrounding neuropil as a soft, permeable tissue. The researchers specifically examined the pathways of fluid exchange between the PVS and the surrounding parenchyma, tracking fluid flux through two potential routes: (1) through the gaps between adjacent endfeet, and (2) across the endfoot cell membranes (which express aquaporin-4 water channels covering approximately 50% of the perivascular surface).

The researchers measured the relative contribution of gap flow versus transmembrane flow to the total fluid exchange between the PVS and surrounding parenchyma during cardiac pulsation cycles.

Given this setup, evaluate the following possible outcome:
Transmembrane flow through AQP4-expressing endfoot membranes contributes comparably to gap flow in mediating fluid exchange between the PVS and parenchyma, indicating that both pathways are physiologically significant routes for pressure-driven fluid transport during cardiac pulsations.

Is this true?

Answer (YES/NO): NO